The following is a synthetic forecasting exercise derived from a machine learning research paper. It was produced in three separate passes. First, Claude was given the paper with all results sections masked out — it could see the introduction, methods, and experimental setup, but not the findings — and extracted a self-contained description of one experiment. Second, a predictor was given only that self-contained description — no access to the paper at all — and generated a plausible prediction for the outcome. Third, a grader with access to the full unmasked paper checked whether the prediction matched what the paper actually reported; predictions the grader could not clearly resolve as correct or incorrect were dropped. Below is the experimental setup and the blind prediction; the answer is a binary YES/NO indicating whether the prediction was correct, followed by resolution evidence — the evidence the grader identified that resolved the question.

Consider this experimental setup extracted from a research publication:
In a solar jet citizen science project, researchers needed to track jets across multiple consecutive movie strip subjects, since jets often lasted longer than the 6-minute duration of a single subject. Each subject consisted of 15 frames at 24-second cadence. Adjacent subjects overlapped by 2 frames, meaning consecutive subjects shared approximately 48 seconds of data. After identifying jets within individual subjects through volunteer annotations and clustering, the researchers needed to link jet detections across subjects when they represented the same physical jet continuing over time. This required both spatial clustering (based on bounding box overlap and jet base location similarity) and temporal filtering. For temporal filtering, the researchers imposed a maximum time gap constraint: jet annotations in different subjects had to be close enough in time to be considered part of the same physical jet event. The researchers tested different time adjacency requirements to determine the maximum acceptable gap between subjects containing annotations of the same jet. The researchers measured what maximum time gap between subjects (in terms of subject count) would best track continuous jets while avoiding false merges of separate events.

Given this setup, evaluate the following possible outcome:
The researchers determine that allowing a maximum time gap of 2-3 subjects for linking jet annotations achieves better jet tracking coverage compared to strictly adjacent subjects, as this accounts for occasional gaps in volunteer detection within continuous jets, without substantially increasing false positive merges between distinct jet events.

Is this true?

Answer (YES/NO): NO